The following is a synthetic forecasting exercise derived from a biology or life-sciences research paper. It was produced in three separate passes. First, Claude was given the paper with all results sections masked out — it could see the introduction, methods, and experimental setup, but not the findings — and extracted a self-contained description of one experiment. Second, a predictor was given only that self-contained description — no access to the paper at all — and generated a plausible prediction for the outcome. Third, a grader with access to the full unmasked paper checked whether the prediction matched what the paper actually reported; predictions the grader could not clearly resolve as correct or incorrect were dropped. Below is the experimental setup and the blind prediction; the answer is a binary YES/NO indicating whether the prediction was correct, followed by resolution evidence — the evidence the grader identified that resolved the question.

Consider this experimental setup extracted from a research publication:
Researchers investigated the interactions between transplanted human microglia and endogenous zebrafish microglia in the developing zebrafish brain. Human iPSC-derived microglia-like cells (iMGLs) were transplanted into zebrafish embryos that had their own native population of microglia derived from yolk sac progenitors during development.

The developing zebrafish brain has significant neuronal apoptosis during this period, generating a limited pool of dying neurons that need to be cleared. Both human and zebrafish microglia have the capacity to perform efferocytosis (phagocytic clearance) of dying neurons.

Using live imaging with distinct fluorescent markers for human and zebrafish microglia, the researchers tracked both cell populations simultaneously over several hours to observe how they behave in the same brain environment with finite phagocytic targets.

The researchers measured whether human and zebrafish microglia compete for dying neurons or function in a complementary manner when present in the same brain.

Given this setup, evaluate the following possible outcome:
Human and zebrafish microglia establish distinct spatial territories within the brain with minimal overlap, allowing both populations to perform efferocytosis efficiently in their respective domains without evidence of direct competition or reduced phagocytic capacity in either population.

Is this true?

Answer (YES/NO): NO